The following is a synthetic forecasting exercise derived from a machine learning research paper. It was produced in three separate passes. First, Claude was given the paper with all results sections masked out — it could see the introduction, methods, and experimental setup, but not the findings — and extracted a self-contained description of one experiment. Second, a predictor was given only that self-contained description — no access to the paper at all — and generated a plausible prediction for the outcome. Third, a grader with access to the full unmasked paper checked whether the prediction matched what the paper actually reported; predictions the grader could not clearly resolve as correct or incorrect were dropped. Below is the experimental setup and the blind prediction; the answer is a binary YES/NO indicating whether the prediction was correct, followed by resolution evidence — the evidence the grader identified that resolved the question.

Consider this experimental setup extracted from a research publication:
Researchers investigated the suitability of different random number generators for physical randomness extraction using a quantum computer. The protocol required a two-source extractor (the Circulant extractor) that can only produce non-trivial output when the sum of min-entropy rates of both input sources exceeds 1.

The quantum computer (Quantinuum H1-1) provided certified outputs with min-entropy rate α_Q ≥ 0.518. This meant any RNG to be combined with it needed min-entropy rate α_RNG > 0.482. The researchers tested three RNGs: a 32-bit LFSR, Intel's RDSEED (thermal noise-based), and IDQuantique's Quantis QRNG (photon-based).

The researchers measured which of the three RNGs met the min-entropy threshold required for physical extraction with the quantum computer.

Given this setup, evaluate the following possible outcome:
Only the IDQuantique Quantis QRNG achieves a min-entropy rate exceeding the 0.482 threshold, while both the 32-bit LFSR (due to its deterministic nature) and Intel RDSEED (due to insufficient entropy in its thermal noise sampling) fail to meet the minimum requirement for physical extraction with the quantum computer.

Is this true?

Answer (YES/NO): NO